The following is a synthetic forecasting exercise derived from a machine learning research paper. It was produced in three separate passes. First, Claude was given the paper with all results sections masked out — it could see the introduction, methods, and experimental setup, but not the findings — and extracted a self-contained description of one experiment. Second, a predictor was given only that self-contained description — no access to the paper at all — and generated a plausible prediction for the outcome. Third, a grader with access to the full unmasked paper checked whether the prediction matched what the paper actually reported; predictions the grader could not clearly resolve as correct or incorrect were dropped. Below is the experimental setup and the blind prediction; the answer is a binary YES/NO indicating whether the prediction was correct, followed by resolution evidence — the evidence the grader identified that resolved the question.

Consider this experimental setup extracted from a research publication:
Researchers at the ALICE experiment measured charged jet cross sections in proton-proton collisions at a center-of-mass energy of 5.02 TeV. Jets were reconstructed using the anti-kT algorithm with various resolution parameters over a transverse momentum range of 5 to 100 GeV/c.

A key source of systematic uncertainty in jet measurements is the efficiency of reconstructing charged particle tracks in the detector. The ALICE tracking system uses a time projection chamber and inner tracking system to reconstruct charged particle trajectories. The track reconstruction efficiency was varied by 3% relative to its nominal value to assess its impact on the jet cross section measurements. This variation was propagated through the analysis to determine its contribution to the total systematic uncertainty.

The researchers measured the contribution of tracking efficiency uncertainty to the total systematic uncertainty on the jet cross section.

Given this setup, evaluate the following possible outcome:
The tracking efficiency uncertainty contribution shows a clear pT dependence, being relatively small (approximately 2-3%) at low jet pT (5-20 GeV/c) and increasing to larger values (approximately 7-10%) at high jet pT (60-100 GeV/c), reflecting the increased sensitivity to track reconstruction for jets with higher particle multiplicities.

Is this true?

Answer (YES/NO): NO